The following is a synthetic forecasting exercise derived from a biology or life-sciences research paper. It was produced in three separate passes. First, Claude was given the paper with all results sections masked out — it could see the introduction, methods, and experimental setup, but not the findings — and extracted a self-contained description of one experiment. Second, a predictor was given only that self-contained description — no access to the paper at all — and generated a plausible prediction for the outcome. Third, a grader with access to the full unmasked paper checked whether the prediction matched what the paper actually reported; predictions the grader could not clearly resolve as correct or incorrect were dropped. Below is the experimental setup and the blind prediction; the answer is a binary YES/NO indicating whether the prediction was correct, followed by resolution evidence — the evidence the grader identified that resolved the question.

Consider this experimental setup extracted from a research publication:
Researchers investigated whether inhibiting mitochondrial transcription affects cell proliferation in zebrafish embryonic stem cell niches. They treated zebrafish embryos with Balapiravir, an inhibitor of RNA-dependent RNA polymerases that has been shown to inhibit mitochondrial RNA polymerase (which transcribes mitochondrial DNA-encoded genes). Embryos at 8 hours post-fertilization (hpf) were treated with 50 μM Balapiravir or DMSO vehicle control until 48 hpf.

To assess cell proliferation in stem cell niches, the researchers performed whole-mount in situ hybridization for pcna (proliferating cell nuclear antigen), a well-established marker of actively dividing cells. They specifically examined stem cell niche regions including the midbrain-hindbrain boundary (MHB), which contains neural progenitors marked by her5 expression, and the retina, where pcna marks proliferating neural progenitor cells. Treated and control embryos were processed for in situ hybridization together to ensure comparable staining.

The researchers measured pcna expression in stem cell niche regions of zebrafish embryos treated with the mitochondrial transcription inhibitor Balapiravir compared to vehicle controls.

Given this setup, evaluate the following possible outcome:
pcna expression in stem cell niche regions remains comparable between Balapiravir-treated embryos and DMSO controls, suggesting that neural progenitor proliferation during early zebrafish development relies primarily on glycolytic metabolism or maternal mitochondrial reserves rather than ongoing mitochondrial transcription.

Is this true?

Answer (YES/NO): NO